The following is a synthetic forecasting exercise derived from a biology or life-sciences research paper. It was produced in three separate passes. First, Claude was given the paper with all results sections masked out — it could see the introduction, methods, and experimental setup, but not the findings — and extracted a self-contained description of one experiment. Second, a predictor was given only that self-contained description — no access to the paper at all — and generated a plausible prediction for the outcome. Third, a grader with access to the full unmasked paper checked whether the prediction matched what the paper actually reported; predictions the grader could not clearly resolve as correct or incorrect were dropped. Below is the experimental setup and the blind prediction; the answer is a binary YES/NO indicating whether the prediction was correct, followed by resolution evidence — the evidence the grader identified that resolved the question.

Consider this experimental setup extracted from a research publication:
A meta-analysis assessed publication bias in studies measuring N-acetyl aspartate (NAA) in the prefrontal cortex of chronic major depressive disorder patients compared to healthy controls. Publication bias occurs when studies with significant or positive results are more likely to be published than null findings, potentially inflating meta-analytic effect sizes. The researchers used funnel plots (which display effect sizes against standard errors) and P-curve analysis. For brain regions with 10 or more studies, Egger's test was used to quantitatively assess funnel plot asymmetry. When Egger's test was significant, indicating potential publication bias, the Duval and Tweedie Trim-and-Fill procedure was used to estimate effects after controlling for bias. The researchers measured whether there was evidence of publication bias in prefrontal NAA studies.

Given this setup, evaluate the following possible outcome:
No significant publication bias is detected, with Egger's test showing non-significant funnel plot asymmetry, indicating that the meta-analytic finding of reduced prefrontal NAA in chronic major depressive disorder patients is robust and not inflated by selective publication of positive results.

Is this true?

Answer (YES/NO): YES